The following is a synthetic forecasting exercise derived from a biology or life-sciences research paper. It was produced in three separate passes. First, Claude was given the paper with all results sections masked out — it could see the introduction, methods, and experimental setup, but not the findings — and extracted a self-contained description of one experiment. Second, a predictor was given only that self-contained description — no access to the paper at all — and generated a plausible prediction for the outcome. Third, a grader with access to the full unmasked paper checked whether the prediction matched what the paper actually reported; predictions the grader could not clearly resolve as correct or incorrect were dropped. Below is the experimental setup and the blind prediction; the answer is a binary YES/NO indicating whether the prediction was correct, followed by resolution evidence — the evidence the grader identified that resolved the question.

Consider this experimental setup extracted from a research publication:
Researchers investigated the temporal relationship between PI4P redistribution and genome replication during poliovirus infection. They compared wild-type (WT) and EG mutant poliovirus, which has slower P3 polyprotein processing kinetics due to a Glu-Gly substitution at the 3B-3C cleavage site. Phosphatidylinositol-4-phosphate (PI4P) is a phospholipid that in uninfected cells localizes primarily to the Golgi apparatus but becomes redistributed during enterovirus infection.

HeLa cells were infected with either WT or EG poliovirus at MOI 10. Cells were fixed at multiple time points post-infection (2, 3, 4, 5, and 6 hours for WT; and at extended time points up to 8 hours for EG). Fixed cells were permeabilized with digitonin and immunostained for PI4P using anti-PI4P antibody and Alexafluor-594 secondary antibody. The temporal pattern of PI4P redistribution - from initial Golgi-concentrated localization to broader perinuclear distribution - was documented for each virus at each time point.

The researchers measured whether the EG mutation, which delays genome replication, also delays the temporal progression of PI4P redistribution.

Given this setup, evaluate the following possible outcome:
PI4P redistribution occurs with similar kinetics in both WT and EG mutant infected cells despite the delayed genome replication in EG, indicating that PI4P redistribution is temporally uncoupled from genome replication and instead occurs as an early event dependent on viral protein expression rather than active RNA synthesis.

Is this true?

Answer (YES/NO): NO